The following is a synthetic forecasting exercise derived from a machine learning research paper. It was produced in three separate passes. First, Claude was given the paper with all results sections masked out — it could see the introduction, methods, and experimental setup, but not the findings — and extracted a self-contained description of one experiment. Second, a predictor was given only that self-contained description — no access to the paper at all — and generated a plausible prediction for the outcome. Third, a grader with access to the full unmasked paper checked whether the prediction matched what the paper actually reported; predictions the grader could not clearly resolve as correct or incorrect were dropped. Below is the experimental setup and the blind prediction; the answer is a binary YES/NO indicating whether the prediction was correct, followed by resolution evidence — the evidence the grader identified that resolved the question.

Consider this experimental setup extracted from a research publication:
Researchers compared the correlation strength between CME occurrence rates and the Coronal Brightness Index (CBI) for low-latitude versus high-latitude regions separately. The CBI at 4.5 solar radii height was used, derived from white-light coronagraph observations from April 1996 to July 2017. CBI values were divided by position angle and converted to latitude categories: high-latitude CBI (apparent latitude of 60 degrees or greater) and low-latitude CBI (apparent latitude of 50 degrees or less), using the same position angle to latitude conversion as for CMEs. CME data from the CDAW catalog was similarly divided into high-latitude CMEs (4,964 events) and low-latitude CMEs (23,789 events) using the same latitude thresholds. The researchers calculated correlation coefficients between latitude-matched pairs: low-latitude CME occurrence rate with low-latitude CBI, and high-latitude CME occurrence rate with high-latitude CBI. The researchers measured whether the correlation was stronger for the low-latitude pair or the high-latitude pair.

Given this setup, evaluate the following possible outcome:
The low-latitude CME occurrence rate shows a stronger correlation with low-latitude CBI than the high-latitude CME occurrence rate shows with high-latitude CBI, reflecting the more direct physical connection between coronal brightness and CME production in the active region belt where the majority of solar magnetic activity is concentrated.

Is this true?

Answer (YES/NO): NO